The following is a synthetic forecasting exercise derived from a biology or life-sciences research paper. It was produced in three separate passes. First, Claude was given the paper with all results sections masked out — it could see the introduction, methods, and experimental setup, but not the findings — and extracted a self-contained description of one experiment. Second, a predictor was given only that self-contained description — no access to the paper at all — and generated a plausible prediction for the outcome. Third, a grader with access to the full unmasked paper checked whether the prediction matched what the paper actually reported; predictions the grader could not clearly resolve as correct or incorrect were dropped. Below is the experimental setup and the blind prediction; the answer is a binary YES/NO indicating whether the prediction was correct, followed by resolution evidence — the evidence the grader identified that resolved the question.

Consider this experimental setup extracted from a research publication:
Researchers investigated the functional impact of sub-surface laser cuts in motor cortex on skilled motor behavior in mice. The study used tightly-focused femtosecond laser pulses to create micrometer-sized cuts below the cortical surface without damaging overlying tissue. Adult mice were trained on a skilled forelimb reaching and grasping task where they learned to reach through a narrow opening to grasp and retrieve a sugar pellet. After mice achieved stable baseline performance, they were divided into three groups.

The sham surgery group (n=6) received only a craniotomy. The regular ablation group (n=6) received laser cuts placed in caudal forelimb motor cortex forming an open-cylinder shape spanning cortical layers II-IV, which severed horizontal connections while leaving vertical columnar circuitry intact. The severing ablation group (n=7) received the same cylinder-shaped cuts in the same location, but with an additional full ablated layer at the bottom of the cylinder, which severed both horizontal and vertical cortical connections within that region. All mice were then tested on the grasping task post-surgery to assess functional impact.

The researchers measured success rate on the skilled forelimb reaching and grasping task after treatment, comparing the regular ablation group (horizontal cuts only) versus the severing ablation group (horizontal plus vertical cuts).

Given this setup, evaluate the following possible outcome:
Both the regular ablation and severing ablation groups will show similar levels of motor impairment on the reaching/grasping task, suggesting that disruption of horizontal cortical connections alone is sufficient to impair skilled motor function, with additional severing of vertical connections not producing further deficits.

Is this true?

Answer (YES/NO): NO